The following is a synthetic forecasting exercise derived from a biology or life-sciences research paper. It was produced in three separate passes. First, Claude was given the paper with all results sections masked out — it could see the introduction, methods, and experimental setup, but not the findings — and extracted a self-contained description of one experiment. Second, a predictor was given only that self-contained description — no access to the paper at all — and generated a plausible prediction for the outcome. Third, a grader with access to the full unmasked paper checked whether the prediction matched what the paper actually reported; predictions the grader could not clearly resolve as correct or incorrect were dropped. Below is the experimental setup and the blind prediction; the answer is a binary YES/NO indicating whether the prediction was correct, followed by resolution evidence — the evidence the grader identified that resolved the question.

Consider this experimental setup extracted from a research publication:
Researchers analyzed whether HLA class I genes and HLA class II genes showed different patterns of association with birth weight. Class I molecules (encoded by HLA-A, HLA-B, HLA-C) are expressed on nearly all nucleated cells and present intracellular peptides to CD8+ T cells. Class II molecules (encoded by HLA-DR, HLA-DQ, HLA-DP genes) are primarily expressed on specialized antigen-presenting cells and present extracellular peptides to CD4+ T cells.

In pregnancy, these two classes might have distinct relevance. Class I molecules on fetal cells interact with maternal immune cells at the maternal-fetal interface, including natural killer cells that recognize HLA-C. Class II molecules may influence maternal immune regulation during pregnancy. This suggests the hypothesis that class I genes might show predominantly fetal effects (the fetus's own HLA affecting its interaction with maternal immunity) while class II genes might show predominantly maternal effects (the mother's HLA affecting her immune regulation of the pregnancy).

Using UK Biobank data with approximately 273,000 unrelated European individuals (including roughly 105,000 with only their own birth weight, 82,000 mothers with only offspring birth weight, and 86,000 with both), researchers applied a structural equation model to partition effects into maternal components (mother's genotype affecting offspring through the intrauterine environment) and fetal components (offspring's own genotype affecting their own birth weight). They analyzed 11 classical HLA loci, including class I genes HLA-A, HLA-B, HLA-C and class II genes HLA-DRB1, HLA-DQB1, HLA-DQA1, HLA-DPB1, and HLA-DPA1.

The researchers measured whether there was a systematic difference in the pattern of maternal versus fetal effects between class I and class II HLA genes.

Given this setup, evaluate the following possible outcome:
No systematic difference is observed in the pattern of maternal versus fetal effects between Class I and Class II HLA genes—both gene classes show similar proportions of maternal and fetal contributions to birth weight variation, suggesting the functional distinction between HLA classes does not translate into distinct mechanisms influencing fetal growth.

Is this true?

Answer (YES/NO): NO